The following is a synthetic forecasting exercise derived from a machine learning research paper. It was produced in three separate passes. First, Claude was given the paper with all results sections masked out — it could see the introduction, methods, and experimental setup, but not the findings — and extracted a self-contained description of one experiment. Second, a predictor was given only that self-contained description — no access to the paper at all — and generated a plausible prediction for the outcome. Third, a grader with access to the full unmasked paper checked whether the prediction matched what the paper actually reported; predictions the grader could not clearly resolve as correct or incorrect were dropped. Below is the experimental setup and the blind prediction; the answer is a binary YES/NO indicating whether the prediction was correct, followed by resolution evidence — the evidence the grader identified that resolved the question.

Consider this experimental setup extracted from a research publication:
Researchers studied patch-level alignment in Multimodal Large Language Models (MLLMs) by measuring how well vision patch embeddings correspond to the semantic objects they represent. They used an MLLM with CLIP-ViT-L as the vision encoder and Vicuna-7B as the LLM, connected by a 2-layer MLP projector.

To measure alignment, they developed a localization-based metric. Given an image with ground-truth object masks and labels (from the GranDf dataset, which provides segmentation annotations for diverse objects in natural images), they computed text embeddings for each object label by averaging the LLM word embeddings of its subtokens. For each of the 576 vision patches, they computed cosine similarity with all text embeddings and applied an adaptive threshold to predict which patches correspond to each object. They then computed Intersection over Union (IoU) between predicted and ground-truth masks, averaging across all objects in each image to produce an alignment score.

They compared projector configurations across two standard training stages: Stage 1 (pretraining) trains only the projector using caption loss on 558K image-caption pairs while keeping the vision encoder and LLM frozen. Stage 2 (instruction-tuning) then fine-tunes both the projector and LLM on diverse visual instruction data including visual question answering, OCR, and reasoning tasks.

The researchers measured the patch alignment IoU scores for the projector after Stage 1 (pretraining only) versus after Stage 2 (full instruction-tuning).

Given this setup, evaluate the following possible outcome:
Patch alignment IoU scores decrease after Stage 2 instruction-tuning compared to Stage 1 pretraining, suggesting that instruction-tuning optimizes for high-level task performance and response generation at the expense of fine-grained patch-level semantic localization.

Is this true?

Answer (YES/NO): NO